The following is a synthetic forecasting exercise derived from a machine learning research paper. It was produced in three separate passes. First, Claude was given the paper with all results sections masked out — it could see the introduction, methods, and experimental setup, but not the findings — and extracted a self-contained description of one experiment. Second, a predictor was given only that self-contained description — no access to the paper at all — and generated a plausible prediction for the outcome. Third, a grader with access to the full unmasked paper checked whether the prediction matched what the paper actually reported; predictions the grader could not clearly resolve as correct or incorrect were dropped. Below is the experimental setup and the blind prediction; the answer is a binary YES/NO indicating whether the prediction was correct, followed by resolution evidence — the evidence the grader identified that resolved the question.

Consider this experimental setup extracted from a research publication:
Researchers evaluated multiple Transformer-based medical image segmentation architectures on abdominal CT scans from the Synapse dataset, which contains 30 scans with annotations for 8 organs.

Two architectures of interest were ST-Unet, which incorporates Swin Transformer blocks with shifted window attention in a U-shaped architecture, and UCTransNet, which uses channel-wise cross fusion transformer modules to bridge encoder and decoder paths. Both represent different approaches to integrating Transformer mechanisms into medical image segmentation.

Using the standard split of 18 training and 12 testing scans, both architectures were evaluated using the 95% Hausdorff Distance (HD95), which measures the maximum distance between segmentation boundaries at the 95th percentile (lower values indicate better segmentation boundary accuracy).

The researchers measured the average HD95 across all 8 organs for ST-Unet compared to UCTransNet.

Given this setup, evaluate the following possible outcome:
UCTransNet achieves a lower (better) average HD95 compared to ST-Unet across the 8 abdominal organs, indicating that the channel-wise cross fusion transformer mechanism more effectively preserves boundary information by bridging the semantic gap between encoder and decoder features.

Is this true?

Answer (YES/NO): NO